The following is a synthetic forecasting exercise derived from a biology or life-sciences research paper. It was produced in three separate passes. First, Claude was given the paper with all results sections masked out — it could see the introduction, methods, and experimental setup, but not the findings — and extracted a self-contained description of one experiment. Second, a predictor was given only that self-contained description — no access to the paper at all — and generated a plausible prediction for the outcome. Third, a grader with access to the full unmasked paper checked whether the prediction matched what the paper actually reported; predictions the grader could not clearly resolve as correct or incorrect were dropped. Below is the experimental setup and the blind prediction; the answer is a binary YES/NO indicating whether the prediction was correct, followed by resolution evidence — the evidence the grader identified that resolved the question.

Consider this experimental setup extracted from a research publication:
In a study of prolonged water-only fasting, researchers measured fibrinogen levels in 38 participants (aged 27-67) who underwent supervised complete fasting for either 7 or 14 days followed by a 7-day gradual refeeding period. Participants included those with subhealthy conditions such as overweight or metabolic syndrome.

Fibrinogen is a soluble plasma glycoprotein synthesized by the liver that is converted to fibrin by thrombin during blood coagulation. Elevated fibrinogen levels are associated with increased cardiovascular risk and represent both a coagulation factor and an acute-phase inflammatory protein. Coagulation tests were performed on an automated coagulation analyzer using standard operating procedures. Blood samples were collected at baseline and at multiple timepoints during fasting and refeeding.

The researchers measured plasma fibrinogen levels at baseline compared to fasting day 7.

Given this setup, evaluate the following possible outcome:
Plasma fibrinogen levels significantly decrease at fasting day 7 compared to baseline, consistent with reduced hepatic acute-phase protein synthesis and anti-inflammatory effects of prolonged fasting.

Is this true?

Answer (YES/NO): NO